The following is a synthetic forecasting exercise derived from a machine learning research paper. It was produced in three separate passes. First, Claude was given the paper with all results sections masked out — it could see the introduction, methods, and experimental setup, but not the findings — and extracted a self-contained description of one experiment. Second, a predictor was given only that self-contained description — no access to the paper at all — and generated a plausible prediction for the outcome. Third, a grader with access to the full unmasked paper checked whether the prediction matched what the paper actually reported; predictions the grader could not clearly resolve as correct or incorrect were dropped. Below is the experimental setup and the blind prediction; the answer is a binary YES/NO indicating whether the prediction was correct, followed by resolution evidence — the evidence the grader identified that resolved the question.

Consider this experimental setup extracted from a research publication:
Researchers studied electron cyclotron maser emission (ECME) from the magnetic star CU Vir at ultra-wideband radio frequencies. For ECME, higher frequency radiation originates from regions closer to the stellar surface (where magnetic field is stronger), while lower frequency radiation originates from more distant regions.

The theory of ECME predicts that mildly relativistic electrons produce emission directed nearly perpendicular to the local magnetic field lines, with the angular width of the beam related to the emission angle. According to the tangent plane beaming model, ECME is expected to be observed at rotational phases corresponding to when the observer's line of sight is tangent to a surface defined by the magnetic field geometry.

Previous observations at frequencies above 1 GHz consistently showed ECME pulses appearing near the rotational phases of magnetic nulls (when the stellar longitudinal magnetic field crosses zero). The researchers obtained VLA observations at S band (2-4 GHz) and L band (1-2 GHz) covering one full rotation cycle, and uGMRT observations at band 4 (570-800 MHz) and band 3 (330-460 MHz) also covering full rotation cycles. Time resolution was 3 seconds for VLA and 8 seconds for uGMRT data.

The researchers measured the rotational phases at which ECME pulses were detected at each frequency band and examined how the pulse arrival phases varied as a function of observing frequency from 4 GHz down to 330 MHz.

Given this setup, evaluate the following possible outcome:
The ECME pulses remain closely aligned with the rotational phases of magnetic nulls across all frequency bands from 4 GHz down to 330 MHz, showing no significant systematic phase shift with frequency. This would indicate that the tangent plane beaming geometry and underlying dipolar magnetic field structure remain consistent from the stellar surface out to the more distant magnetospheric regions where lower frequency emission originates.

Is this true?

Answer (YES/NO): NO